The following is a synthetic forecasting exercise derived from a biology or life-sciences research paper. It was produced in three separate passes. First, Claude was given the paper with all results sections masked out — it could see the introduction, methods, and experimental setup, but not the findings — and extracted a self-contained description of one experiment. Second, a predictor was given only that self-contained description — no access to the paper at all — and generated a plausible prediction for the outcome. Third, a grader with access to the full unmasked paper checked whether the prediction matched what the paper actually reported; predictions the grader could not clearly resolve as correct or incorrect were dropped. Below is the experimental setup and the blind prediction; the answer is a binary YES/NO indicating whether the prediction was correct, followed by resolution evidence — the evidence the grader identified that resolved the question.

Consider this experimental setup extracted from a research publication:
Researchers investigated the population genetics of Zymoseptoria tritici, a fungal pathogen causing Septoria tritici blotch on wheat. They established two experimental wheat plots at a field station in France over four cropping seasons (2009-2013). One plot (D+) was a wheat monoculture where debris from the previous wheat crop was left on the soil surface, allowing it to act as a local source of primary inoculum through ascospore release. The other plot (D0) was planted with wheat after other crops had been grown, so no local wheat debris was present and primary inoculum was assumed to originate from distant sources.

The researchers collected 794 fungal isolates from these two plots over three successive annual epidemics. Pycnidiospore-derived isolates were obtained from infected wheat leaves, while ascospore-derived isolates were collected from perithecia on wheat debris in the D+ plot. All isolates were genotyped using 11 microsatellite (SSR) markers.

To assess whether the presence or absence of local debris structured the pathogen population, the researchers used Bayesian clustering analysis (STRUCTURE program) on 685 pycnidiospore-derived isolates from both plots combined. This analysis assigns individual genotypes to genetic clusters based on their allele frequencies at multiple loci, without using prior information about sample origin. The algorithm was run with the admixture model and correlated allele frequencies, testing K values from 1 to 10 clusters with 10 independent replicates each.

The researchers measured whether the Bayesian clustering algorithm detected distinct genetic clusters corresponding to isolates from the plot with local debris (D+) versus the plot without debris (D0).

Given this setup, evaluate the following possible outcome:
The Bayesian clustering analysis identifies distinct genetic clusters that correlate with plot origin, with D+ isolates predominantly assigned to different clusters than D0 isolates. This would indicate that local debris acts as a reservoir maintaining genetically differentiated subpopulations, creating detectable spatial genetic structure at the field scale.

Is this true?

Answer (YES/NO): NO